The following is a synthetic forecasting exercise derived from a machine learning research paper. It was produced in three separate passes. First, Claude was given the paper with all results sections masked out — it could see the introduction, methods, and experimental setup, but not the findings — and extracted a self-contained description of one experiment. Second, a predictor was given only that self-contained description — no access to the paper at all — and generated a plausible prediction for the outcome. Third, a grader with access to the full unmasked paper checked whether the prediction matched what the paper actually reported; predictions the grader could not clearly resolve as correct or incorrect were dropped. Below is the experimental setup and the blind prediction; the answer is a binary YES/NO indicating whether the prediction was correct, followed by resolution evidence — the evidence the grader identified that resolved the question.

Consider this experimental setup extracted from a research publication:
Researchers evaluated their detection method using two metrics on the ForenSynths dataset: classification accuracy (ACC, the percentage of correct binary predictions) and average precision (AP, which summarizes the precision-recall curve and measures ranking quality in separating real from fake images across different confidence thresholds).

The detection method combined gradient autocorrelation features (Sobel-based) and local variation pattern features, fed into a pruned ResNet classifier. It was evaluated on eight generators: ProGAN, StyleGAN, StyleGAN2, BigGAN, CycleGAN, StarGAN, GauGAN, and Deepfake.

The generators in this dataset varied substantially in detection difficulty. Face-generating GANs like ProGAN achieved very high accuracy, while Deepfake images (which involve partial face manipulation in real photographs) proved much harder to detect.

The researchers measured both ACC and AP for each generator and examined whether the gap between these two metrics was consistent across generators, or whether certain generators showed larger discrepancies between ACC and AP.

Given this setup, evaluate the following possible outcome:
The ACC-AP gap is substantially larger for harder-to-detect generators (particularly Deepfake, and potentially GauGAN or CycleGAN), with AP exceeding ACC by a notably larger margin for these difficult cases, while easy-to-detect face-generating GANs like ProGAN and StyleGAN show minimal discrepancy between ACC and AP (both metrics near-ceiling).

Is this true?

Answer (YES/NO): YES